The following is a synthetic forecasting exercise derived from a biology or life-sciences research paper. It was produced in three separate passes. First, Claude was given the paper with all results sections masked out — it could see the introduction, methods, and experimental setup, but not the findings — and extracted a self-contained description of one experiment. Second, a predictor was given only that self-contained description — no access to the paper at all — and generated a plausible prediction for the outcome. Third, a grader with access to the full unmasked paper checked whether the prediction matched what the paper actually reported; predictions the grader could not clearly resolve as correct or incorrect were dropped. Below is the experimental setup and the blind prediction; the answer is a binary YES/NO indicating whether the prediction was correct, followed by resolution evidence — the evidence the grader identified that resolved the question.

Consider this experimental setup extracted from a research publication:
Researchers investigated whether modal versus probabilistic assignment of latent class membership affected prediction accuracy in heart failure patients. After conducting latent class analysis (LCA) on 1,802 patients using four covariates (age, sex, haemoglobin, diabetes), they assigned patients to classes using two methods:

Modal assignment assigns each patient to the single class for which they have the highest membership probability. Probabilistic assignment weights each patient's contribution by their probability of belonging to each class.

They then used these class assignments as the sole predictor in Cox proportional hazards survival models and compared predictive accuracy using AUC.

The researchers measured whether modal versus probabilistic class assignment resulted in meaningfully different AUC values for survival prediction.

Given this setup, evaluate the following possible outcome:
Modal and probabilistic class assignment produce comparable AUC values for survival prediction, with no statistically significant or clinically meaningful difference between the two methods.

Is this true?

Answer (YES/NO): YES